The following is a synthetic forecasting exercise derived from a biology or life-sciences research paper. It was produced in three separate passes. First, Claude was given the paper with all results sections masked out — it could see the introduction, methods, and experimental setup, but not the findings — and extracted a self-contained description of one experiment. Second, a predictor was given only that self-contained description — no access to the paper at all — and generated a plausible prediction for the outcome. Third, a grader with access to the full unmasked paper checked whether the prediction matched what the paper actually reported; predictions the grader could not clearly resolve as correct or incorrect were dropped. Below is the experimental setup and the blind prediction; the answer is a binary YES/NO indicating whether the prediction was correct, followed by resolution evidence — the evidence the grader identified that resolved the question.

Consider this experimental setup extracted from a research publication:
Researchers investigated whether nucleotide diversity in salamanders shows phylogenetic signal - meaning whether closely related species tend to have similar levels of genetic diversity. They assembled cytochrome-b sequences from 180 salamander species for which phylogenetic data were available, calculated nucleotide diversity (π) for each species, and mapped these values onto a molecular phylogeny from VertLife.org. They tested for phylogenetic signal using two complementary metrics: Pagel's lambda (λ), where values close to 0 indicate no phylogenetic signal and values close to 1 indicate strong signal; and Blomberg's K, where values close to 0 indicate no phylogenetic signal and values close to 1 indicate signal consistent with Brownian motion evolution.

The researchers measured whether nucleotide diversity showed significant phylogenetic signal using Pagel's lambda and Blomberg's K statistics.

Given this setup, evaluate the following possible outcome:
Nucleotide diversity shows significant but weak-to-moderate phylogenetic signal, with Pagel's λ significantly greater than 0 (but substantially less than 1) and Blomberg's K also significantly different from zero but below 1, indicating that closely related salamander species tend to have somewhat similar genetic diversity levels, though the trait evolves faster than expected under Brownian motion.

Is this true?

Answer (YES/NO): NO